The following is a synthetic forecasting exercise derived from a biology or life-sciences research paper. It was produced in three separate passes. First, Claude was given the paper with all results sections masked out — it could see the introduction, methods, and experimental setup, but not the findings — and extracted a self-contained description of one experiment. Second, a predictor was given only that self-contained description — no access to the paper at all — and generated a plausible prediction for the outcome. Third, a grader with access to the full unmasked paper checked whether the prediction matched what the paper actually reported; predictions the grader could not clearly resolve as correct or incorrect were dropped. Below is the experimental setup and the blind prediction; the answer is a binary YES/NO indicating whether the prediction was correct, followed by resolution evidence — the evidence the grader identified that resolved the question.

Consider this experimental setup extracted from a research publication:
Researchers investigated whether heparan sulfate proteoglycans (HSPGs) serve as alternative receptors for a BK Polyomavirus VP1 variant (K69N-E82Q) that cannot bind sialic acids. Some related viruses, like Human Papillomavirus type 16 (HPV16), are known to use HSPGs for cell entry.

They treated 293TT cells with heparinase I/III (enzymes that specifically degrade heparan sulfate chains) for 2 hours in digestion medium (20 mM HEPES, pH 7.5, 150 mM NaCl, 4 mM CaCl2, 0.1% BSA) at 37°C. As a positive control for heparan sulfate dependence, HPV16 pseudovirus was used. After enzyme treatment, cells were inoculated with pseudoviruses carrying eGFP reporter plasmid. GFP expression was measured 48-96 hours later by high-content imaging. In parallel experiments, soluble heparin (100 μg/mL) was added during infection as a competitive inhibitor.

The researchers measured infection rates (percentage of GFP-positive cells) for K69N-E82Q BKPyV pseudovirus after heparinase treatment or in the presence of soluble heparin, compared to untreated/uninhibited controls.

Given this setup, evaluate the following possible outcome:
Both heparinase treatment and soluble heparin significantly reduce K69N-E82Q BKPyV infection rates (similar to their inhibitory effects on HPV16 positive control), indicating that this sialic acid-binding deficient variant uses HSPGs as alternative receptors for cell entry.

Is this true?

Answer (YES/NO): NO